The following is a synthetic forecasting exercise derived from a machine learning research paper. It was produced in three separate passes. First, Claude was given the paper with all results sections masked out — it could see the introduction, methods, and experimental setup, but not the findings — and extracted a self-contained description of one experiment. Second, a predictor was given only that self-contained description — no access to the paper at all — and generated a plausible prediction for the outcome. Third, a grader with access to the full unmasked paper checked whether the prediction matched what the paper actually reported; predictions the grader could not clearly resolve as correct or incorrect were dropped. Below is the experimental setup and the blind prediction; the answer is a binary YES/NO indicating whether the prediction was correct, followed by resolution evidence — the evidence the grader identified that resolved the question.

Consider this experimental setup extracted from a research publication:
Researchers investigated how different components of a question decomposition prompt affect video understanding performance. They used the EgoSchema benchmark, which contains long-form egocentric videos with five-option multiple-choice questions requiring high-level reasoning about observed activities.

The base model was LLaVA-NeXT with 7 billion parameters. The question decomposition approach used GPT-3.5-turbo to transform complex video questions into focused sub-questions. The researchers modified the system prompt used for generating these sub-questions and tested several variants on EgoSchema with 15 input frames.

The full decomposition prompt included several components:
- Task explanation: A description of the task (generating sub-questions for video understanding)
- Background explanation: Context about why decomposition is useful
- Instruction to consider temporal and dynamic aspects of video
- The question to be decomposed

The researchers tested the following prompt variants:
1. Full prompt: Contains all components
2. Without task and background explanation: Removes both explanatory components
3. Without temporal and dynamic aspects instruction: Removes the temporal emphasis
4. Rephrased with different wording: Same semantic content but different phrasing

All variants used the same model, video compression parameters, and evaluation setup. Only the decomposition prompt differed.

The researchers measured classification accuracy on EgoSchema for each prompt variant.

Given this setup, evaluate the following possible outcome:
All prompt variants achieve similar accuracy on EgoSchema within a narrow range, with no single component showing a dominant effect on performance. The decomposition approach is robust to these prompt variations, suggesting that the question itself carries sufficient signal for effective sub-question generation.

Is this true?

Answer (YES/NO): NO